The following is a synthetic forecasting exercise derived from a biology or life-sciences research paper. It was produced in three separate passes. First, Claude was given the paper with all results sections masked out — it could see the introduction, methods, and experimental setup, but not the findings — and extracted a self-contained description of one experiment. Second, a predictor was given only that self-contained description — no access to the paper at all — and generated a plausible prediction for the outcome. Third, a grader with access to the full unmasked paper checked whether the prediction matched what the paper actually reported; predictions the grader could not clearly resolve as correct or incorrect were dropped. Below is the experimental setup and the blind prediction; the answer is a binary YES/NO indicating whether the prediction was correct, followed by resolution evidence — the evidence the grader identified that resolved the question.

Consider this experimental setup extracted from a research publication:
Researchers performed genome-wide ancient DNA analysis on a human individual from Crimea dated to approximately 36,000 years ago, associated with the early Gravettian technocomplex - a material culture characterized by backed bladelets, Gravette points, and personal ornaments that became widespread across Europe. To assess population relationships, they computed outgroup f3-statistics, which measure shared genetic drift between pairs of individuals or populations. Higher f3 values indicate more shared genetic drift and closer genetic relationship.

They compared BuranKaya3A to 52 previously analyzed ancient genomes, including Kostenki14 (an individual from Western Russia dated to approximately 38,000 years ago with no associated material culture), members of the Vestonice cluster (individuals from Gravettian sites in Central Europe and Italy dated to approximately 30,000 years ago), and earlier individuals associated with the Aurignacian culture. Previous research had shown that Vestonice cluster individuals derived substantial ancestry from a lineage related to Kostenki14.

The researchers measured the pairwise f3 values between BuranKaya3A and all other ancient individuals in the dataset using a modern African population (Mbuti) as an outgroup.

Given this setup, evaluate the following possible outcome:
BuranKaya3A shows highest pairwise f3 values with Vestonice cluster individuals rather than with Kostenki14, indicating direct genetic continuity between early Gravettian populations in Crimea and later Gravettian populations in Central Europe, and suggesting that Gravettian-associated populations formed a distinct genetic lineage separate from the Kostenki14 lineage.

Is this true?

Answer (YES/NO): NO